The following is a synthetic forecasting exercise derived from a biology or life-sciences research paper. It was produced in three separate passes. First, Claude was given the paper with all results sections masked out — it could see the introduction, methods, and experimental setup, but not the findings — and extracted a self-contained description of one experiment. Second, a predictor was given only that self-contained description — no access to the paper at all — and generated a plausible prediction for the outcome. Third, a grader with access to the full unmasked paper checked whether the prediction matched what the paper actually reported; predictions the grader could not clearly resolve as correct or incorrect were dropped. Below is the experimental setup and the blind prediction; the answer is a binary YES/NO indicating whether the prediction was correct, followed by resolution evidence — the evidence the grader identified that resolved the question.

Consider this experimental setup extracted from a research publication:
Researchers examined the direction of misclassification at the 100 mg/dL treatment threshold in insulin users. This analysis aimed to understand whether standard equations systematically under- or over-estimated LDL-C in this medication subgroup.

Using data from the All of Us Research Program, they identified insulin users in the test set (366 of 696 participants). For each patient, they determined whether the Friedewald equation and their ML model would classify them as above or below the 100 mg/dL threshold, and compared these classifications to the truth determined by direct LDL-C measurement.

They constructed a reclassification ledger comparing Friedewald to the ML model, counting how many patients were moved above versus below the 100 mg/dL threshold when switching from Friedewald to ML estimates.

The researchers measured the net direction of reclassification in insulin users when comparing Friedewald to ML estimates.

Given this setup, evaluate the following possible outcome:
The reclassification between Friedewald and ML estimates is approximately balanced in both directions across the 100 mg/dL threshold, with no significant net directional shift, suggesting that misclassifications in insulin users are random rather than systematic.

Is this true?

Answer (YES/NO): NO